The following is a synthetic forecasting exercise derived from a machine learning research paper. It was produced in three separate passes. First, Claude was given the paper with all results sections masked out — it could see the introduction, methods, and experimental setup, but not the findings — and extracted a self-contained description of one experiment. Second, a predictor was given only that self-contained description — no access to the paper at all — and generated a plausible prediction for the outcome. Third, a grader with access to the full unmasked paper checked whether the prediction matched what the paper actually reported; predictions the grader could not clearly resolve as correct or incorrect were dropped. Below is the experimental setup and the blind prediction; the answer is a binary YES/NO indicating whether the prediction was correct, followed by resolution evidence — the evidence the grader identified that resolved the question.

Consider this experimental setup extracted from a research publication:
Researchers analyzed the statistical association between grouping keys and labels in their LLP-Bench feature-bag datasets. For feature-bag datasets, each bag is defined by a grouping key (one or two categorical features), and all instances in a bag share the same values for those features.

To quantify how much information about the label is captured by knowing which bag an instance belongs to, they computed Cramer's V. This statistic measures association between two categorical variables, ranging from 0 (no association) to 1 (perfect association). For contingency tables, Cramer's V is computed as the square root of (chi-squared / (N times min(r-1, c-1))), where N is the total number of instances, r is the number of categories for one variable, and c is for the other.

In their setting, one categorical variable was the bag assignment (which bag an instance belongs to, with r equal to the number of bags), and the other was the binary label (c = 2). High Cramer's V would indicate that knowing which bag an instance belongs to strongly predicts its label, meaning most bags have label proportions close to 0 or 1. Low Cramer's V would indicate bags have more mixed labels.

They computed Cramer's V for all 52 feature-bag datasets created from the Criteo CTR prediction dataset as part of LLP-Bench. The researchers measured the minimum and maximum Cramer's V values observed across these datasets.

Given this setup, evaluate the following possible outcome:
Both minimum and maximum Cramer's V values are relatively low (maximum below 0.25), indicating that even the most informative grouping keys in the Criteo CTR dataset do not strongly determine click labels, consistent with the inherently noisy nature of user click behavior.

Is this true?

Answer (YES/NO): NO